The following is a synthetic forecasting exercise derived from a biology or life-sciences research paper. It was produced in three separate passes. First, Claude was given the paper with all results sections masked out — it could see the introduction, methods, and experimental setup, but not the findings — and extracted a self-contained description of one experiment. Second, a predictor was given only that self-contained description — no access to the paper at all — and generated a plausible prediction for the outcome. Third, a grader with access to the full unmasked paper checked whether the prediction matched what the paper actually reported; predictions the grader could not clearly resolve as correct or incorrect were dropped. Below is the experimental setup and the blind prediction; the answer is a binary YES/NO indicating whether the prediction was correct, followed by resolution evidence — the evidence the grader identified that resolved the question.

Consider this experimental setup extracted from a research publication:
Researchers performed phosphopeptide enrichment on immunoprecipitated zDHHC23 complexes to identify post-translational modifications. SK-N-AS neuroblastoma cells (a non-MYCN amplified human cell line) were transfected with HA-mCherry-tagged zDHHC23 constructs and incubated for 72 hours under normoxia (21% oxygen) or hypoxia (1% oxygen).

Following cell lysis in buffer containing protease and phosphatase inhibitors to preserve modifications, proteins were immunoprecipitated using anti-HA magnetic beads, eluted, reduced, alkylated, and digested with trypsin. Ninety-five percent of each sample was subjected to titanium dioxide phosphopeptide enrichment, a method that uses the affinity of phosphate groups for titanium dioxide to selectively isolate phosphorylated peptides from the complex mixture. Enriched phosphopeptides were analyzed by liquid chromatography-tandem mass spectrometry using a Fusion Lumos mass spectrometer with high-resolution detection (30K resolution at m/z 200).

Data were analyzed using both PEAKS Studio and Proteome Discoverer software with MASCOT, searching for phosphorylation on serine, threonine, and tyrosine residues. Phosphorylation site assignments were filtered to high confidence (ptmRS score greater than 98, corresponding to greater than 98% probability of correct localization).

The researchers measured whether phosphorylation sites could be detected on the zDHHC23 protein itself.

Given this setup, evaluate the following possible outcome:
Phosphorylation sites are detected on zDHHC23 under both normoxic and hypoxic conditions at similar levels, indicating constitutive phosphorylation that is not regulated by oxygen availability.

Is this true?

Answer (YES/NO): NO